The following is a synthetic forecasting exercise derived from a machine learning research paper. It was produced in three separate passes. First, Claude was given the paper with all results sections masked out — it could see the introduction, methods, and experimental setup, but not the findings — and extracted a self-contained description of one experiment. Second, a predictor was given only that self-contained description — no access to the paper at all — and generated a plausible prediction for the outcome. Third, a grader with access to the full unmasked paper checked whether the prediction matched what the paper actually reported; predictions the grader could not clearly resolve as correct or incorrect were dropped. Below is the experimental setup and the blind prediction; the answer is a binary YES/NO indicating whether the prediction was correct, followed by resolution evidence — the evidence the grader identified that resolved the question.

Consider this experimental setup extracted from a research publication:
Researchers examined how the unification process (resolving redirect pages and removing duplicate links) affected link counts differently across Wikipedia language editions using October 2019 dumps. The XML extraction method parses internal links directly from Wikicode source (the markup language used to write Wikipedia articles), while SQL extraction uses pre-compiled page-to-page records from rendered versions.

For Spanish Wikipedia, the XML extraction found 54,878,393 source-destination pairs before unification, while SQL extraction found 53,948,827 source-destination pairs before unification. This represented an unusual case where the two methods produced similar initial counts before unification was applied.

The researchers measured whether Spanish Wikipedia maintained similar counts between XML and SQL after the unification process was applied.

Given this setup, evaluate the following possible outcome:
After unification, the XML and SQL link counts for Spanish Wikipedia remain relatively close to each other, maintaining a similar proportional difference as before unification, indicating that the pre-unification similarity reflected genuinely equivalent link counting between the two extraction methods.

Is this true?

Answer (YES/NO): NO